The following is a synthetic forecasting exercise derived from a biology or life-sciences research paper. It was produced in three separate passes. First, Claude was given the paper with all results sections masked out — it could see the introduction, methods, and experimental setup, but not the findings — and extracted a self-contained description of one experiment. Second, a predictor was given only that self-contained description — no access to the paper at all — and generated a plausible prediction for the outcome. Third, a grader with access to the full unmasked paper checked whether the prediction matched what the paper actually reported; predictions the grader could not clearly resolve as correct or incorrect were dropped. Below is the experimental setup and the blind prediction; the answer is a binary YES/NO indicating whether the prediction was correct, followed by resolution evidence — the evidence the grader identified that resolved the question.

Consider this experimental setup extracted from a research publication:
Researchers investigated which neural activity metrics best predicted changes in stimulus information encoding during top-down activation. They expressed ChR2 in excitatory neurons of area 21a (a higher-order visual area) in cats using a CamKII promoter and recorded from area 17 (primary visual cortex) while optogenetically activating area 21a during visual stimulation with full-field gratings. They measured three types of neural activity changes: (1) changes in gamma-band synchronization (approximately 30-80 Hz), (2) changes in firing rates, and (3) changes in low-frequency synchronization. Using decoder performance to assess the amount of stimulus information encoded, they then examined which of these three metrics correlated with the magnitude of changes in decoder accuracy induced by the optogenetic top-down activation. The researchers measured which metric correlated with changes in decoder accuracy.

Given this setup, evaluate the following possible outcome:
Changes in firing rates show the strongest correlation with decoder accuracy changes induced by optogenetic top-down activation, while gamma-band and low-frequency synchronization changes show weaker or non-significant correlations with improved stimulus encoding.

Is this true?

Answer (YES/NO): NO